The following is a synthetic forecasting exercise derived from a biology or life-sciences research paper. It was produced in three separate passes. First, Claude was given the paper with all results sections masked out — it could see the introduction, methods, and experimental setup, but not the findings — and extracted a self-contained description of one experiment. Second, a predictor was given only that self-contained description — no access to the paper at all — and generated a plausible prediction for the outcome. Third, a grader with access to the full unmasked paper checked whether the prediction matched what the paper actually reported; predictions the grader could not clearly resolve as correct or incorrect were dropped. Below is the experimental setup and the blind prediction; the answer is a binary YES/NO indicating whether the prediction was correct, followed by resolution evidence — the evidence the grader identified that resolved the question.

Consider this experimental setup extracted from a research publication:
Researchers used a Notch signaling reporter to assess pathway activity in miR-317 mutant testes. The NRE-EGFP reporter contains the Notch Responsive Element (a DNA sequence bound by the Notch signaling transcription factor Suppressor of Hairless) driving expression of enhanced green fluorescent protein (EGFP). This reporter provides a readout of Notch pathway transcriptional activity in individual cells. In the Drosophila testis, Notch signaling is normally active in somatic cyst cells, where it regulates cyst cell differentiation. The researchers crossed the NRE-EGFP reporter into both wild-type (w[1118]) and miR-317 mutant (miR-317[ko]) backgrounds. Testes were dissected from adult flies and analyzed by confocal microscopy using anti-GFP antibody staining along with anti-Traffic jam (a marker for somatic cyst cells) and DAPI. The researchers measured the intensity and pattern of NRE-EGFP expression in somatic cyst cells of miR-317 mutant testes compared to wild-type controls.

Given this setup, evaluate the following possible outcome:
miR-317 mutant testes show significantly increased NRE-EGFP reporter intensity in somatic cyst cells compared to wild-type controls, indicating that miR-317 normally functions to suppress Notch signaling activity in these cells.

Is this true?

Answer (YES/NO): YES